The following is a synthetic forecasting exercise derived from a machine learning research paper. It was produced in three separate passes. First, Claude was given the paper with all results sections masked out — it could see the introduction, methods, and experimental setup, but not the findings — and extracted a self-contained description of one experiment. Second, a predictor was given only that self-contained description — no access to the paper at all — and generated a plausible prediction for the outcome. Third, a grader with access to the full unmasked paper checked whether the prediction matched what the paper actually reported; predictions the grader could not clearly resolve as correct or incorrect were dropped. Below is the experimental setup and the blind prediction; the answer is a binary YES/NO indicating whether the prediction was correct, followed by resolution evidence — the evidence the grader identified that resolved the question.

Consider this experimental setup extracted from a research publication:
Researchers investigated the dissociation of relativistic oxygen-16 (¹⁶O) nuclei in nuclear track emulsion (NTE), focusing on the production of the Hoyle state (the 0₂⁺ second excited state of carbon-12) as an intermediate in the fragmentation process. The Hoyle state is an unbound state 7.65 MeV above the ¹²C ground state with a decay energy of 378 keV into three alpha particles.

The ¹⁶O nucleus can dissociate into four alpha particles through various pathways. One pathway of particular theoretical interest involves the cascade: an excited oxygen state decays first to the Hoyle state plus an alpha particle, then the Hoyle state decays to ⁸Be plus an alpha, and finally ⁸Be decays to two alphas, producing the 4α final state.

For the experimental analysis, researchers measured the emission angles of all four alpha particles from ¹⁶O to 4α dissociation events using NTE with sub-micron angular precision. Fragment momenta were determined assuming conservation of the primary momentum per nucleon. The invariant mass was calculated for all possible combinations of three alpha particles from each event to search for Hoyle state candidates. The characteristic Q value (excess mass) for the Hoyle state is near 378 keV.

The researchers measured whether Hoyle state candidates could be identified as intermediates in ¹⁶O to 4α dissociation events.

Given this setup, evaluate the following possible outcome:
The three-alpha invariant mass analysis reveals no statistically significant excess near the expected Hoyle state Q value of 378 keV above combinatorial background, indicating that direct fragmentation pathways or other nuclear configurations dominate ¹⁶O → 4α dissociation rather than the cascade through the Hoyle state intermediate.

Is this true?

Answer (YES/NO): NO